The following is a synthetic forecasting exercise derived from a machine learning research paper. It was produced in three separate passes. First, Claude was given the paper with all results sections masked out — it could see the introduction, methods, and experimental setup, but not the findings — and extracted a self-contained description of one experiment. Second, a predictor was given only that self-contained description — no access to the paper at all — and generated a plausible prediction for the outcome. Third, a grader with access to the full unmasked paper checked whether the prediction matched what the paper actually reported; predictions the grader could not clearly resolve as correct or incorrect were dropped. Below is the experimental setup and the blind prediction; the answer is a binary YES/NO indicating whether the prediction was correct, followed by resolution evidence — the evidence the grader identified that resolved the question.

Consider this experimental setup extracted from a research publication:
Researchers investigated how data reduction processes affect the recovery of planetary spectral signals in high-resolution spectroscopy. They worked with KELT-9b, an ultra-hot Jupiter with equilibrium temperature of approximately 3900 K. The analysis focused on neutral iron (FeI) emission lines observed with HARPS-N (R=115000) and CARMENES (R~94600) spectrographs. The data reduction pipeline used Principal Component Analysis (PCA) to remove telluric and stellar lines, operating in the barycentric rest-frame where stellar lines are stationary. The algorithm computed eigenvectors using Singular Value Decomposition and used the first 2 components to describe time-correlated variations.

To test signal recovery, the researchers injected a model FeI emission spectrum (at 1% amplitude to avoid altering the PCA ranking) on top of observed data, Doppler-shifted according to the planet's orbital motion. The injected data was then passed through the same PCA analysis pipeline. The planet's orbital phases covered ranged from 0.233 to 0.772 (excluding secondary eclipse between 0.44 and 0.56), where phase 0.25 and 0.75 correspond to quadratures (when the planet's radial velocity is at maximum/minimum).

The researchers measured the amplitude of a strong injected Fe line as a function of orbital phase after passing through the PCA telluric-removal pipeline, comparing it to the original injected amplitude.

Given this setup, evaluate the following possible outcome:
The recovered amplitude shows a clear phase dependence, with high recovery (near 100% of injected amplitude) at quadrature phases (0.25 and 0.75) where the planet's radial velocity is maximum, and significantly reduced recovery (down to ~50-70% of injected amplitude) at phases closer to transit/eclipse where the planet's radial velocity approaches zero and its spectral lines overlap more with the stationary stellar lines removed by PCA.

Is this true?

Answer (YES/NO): NO